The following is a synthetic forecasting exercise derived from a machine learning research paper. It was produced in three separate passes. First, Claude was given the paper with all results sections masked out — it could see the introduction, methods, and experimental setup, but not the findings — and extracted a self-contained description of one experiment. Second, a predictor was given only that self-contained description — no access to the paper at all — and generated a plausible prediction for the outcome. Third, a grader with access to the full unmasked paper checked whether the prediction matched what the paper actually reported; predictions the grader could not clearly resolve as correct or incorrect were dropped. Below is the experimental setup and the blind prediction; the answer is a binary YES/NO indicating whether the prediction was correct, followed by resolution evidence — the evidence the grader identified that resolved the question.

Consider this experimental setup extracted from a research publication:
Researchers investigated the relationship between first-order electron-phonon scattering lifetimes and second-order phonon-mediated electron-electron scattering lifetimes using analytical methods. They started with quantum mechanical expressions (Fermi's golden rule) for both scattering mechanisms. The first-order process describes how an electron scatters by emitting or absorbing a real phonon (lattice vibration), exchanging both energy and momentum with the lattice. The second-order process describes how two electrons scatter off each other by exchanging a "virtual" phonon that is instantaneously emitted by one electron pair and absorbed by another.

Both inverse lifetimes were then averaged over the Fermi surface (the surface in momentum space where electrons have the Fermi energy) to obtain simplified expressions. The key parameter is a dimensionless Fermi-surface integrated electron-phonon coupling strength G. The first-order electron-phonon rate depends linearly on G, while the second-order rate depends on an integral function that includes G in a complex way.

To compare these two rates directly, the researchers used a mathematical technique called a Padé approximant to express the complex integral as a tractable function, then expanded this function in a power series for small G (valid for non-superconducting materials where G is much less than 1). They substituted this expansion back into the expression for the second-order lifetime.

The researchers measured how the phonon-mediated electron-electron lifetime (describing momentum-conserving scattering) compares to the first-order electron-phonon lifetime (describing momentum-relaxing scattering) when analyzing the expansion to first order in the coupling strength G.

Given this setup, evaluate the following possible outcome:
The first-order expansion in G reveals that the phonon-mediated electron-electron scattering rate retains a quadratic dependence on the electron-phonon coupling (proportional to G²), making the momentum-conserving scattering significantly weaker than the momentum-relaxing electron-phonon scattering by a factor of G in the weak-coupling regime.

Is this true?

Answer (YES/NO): NO